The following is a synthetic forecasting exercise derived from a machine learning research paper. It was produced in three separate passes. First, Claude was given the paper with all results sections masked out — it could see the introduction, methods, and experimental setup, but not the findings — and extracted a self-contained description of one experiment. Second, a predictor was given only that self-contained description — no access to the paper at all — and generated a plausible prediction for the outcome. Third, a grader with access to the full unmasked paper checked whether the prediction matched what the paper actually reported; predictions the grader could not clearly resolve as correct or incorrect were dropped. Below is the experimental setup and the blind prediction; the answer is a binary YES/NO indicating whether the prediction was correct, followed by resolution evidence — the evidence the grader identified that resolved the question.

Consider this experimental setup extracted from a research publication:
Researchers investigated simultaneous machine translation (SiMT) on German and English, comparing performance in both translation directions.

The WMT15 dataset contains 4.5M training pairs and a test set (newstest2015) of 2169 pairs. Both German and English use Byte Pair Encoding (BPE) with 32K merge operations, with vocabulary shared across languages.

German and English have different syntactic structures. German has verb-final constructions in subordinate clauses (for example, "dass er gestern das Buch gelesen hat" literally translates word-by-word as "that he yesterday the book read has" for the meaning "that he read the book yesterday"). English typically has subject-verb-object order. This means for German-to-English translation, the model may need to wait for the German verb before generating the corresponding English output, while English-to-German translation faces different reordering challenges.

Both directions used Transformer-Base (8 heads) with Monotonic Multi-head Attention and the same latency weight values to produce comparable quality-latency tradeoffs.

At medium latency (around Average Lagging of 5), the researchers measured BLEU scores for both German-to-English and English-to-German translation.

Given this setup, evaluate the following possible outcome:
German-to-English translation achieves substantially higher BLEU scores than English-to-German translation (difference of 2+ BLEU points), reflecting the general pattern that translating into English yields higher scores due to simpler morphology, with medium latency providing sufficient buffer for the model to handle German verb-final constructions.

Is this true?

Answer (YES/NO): YES